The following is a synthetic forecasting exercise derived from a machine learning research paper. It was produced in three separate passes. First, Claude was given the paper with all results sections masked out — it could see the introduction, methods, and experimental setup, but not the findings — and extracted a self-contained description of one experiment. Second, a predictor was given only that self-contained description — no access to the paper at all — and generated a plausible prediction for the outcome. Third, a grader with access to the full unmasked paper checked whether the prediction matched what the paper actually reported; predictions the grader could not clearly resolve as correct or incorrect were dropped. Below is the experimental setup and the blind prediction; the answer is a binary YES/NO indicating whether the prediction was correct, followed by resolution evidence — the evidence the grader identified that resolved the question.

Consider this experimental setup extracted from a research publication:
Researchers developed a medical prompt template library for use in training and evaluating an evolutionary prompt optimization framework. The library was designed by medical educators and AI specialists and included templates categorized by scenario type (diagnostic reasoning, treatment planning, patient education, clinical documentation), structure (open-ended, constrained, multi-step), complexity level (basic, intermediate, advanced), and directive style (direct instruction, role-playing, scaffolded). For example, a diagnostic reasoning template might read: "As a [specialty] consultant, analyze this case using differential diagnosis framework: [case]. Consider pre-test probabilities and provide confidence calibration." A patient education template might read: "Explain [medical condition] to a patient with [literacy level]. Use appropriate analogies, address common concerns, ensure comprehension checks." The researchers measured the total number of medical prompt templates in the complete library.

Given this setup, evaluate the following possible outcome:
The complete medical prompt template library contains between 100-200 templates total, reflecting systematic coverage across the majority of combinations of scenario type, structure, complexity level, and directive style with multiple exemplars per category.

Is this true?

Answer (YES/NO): NO